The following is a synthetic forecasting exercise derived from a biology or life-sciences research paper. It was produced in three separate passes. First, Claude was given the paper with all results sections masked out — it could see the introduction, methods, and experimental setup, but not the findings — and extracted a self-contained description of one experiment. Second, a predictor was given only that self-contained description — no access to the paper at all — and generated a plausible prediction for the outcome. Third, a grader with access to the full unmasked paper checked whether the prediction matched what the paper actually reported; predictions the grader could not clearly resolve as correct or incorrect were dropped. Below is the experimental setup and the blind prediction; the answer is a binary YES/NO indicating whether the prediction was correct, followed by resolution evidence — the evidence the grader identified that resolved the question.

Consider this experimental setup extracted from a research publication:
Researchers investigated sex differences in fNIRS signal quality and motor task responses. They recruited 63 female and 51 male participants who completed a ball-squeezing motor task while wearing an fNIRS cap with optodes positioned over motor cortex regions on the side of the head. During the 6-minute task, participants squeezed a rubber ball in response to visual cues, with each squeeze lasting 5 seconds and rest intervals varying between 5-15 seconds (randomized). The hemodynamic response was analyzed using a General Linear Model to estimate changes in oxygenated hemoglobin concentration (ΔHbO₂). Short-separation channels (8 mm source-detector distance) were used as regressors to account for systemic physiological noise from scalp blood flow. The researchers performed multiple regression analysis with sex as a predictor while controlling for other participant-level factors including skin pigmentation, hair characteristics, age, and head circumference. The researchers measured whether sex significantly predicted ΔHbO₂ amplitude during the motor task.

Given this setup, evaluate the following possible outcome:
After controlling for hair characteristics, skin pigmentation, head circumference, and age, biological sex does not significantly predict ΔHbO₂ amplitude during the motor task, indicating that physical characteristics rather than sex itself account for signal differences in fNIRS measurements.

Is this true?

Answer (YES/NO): NO